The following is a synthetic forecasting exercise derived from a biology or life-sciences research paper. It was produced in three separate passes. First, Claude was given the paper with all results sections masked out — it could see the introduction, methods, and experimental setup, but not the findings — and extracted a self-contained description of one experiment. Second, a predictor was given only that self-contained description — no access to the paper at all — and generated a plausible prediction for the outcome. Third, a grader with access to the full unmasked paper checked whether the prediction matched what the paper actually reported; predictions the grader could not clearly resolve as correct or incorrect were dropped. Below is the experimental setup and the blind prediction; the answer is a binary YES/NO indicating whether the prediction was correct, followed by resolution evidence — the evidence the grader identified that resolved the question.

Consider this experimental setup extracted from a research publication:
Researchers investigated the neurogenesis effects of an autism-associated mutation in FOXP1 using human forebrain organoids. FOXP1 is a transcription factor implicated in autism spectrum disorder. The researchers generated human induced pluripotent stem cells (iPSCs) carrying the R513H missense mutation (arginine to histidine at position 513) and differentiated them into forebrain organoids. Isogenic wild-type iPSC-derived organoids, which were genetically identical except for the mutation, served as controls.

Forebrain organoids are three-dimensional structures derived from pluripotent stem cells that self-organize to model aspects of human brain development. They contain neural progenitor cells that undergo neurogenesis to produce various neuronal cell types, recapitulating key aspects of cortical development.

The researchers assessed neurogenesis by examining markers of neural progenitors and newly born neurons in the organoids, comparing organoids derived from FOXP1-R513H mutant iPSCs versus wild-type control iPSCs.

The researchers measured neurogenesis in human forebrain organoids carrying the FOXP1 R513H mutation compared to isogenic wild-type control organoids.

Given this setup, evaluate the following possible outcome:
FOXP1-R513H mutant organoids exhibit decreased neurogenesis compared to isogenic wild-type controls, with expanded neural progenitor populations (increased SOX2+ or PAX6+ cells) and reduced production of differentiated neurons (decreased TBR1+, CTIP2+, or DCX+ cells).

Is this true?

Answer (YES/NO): NO